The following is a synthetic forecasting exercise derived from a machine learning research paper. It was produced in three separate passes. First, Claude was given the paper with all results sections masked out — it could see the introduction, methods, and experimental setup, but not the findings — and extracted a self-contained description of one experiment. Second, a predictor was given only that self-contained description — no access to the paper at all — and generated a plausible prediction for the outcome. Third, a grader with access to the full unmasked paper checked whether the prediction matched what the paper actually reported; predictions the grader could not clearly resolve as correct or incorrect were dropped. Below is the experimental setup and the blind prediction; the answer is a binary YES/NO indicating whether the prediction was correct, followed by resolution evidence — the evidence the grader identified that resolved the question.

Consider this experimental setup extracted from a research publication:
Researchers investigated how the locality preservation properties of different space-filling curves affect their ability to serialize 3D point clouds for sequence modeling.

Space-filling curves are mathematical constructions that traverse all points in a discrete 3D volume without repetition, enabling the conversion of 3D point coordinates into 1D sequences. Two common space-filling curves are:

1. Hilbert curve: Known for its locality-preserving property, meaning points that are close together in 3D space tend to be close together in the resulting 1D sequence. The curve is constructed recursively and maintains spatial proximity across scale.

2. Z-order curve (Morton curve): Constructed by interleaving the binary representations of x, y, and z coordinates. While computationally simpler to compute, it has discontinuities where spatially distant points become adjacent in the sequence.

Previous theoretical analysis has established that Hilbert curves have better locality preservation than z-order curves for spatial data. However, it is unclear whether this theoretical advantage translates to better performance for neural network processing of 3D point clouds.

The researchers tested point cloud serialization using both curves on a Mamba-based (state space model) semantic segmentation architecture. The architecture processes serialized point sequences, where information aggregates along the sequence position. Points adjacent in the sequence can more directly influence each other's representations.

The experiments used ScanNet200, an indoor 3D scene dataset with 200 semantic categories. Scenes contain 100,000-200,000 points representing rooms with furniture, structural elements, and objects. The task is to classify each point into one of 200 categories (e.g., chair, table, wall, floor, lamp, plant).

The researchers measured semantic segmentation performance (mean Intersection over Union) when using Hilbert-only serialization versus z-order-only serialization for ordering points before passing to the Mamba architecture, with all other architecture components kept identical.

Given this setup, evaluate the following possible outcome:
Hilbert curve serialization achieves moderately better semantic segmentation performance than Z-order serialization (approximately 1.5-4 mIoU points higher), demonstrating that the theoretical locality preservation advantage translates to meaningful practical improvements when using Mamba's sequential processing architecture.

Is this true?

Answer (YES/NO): NO